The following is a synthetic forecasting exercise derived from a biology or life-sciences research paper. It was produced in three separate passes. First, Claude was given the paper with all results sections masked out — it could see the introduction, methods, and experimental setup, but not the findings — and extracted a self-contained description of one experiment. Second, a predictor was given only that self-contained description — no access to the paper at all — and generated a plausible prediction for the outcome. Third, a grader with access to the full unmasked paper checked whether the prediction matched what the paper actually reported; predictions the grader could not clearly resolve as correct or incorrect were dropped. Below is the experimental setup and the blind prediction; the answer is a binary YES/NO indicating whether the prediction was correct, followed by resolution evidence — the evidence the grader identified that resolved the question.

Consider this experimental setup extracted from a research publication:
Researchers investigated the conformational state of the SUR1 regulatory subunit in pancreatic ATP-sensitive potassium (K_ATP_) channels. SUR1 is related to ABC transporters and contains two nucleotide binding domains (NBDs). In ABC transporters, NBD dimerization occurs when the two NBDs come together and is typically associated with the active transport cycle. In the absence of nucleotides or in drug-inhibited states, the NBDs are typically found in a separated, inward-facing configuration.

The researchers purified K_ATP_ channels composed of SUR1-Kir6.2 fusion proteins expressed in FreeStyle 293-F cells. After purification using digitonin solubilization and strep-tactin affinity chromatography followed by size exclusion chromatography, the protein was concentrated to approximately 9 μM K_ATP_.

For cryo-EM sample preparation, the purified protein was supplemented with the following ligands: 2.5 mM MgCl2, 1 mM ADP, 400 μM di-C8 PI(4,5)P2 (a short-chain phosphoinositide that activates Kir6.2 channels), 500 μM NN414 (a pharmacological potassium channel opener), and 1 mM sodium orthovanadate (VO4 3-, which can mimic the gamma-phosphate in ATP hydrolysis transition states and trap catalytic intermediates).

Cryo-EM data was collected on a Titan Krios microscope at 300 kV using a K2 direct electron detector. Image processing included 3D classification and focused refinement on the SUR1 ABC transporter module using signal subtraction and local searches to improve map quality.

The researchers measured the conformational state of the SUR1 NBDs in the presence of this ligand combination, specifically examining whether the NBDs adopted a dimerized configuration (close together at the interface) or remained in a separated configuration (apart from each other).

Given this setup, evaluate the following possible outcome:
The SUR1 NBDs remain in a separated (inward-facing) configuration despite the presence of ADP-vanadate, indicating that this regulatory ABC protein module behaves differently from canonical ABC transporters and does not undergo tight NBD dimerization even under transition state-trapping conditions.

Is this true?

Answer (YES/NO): NO